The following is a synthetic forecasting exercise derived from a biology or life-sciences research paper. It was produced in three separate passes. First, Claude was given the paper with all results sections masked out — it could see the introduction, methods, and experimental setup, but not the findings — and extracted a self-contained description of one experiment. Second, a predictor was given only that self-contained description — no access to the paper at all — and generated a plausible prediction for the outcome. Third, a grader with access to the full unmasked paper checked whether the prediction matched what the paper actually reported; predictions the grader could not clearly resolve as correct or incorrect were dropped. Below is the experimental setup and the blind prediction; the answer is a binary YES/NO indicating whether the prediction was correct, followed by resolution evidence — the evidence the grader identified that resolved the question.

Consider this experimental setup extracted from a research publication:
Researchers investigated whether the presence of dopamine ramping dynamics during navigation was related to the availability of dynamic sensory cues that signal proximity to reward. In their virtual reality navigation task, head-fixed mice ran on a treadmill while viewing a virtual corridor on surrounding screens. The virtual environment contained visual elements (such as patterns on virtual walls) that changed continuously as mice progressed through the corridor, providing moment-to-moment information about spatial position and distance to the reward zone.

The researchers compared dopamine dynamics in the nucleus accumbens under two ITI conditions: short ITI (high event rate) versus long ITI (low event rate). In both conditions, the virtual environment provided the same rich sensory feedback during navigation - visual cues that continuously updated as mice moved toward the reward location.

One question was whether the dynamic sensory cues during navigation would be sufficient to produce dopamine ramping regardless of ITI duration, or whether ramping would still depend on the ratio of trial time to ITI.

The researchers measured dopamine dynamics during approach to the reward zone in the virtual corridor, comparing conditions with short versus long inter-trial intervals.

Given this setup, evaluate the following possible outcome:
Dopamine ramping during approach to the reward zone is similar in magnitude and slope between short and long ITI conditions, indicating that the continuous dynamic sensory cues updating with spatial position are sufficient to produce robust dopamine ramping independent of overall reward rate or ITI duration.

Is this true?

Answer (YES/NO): NO